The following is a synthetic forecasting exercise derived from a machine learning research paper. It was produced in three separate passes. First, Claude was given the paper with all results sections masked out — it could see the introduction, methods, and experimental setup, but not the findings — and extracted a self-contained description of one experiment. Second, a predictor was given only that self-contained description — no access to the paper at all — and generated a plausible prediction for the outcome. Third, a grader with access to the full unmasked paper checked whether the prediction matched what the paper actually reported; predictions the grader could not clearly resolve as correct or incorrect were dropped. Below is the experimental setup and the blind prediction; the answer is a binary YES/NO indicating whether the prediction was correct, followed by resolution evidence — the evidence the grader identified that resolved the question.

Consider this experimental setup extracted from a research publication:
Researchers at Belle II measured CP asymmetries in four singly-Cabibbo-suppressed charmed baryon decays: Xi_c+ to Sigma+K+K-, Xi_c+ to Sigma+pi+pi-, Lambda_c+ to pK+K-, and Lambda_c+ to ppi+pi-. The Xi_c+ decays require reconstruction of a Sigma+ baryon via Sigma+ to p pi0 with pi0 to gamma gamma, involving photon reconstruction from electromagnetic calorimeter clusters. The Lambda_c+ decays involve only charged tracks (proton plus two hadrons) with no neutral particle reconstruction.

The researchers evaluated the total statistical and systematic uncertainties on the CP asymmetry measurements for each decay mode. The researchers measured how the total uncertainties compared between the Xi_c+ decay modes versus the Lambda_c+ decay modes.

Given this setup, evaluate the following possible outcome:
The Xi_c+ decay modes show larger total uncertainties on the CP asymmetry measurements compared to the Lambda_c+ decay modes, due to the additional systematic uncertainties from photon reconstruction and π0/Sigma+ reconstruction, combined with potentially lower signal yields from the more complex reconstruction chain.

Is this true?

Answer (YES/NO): NO